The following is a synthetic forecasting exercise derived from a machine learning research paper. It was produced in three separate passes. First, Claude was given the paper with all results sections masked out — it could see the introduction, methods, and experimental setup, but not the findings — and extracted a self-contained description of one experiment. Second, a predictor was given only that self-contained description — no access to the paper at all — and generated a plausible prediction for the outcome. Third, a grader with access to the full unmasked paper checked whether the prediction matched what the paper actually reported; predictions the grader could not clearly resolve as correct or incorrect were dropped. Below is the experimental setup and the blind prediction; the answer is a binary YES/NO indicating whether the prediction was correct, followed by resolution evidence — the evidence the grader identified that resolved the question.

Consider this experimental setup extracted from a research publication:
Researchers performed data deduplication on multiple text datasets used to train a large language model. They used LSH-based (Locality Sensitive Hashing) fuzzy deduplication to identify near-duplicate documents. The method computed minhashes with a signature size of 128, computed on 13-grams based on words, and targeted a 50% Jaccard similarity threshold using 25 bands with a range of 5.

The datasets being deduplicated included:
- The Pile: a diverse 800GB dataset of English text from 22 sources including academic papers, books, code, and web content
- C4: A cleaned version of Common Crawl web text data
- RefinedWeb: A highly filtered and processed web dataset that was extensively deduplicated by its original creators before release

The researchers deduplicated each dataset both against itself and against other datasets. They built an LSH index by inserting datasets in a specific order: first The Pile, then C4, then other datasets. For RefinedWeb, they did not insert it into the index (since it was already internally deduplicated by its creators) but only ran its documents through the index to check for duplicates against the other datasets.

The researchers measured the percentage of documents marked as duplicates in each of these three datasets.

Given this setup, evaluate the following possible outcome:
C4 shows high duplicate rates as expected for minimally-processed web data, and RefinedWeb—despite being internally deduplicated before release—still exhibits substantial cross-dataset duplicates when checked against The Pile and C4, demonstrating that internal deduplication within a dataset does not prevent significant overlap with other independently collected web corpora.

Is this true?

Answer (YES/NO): NO